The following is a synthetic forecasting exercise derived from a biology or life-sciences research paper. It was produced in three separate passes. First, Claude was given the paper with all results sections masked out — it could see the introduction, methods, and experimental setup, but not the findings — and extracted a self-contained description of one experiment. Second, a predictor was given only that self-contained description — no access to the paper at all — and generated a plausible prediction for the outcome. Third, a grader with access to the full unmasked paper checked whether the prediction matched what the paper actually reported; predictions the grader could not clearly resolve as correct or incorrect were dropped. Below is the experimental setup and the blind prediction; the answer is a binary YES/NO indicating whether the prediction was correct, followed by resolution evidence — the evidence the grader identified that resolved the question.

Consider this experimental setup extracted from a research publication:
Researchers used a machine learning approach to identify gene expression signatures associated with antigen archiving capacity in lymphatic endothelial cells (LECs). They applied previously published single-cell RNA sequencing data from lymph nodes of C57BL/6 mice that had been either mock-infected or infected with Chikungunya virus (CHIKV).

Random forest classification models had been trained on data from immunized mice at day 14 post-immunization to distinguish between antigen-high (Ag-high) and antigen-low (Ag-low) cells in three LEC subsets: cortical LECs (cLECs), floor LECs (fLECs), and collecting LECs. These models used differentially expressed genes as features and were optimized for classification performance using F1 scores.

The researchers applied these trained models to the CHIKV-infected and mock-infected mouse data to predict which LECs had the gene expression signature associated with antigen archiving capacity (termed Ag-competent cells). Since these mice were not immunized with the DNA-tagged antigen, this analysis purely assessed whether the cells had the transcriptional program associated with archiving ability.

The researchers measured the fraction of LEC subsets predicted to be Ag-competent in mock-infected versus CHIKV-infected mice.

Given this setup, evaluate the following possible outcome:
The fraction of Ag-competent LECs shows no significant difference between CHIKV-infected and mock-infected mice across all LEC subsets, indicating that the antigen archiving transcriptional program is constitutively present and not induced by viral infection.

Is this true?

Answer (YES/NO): NO